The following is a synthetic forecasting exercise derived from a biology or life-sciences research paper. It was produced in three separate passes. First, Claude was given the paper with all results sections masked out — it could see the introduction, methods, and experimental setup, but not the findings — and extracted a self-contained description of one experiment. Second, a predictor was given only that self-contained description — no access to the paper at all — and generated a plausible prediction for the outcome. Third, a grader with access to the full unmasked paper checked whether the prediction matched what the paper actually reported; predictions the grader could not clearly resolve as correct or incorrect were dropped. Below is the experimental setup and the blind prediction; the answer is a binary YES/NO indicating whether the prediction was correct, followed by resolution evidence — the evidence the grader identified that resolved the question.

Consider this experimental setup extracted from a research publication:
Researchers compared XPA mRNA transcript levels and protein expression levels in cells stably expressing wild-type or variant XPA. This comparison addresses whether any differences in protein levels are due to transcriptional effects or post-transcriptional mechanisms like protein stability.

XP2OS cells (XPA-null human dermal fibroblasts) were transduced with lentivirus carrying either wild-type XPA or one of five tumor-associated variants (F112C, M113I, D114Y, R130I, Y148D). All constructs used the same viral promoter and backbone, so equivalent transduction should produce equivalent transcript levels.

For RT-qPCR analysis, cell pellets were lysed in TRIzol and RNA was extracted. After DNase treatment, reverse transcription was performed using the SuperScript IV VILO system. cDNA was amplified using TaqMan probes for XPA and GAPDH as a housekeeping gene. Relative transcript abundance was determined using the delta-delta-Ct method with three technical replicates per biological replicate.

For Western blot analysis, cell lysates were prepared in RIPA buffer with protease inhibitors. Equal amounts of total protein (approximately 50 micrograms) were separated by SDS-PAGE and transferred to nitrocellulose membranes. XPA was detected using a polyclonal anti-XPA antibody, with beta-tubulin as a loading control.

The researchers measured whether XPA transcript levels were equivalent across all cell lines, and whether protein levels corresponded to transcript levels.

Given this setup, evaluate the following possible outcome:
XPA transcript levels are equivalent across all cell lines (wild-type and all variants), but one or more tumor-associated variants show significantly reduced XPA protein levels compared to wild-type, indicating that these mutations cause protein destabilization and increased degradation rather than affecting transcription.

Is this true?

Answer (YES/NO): YES